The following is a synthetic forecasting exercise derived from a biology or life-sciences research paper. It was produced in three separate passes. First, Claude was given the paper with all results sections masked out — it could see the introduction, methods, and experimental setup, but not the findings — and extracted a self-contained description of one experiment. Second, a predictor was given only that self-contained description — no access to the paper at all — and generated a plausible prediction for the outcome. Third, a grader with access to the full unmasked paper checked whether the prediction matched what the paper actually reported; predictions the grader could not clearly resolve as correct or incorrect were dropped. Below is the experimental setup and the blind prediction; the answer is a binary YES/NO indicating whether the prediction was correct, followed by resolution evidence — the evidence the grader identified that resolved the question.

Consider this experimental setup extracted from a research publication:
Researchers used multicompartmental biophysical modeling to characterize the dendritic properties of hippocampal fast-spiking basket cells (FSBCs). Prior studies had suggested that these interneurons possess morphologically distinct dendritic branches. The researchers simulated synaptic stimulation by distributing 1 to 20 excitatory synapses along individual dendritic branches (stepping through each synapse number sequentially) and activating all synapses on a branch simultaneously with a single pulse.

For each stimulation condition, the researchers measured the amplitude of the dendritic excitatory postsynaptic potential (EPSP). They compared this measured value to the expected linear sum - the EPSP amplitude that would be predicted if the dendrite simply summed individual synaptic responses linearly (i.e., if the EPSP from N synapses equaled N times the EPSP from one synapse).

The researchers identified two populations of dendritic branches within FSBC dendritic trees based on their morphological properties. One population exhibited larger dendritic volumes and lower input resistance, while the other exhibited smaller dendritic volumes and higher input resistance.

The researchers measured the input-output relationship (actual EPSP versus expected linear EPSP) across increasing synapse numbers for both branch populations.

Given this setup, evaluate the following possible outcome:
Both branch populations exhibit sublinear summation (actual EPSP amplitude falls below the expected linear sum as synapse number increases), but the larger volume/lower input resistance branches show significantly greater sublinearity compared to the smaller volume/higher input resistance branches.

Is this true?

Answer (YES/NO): NO